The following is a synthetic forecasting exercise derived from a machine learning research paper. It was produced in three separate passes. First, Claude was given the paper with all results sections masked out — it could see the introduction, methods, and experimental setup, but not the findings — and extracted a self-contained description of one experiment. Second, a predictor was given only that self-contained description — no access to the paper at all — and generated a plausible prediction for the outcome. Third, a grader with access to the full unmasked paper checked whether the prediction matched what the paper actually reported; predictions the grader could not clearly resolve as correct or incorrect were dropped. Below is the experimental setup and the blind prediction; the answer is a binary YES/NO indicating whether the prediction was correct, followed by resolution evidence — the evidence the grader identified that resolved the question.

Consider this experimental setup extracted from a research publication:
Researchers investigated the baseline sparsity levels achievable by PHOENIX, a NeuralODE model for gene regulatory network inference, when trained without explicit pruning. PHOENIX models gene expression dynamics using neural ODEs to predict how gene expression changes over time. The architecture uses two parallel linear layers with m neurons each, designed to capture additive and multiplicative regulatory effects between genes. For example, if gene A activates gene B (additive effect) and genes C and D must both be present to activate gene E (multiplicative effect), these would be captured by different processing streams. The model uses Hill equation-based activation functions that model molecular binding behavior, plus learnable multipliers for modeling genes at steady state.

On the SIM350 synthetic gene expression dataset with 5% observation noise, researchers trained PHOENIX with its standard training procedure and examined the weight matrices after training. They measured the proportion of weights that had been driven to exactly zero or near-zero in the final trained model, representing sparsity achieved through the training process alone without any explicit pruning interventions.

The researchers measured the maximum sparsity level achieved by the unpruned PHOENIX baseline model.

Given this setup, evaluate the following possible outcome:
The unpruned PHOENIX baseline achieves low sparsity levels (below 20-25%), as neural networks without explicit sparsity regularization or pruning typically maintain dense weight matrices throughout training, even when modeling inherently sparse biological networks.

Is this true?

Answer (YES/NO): YES